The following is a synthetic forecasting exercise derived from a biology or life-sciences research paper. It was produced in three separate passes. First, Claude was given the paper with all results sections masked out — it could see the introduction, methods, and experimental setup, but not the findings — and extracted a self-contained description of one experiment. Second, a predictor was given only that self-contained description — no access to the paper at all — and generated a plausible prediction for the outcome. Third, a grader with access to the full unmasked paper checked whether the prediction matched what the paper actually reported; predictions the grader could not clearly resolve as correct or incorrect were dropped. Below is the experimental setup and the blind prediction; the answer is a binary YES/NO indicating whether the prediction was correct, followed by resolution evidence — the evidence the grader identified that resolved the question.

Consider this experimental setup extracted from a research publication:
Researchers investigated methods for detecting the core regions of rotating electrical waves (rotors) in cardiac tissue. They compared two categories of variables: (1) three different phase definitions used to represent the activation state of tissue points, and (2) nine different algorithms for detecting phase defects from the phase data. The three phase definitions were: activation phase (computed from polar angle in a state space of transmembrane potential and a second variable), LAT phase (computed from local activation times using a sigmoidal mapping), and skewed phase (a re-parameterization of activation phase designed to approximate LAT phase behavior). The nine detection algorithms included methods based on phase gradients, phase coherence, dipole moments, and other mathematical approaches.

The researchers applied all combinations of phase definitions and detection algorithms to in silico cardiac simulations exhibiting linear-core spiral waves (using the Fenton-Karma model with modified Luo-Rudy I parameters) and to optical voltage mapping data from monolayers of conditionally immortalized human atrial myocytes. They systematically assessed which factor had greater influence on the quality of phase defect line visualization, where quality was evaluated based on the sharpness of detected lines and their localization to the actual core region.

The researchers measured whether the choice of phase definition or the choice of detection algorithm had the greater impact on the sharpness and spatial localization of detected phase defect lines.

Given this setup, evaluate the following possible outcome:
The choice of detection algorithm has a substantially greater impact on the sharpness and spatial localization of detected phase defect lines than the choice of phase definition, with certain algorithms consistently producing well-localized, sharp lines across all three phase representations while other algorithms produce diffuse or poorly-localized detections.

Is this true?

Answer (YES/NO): NO